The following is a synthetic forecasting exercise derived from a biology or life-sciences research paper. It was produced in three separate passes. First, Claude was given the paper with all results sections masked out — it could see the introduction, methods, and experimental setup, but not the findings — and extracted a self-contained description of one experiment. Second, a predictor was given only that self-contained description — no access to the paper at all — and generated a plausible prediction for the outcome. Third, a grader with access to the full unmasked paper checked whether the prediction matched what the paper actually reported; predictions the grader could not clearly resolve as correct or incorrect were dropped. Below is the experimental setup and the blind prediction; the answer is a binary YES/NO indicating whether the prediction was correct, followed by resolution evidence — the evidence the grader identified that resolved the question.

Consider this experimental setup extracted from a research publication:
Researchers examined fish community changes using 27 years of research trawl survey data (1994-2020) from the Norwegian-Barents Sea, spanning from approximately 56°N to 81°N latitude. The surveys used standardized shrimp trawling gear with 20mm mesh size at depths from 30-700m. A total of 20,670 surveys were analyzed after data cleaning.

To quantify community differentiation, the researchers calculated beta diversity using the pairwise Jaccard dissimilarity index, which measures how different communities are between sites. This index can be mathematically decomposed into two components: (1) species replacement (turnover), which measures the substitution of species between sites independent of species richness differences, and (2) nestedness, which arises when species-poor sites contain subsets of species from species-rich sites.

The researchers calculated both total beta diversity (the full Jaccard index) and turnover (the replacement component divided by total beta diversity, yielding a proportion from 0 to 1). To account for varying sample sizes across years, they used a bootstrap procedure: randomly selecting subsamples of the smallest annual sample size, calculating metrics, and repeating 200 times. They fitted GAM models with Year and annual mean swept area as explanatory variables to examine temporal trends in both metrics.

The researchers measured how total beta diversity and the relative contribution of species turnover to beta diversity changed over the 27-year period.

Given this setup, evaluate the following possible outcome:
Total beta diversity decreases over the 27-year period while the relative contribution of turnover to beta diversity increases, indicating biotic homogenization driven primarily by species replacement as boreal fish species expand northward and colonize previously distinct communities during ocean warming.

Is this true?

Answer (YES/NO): NO